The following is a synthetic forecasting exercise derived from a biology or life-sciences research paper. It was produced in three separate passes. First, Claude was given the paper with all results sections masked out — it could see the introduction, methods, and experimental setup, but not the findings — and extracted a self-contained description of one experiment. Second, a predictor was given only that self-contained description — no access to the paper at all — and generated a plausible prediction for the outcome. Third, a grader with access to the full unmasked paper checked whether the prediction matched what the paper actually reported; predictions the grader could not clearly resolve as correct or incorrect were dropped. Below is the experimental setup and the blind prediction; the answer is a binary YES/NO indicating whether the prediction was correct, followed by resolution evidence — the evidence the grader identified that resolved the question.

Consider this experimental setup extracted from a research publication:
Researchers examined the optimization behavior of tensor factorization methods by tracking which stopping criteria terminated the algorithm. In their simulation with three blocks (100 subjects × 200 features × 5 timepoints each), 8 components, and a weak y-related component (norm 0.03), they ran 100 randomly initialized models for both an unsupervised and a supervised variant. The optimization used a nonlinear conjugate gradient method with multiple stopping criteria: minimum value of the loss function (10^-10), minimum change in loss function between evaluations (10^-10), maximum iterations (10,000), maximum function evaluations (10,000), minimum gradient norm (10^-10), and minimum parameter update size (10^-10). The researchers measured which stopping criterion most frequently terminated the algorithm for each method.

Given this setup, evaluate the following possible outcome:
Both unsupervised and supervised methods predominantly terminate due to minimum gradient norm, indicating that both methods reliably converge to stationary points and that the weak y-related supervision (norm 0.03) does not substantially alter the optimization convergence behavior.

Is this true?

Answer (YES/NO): NO